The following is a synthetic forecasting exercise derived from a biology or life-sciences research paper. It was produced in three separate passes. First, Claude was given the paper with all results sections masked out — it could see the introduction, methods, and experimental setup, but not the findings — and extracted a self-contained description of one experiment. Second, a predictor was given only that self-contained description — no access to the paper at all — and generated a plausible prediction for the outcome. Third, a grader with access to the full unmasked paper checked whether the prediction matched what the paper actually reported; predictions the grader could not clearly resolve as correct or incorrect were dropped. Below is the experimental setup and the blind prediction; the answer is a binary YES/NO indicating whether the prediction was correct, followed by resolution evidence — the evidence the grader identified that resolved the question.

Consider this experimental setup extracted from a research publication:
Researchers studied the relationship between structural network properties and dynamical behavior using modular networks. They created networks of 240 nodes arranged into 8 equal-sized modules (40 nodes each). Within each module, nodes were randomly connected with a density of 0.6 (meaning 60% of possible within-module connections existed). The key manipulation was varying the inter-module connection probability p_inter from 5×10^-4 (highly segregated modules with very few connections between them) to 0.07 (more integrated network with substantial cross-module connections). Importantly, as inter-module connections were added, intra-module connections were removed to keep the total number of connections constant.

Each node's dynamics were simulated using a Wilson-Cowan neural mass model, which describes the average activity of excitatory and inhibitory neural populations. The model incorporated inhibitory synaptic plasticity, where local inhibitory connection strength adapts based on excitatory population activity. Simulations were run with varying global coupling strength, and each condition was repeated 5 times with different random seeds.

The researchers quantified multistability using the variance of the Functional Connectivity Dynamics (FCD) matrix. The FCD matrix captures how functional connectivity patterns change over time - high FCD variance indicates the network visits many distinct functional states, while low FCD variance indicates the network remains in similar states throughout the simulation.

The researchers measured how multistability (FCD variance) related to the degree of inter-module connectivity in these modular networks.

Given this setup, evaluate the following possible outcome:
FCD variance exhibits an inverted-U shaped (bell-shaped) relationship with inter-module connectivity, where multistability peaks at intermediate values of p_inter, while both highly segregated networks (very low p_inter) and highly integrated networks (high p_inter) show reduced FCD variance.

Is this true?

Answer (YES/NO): NO